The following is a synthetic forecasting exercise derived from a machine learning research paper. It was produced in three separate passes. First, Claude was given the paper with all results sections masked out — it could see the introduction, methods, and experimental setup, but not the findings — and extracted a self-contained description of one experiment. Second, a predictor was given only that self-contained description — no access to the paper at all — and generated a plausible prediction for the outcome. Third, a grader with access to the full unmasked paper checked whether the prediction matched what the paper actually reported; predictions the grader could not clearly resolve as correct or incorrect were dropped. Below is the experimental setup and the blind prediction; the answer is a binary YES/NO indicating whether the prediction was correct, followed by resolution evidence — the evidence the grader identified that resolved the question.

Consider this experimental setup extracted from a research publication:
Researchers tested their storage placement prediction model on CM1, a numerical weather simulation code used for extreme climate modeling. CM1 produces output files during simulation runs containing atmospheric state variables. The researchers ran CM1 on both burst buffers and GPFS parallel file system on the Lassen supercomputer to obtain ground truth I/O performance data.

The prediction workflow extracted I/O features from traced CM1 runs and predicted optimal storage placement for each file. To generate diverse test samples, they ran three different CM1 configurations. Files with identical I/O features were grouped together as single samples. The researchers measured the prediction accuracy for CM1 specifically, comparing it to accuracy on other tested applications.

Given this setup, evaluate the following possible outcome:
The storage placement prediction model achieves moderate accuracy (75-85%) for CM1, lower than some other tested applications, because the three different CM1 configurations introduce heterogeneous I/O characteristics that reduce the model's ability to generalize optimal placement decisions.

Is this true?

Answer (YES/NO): NO